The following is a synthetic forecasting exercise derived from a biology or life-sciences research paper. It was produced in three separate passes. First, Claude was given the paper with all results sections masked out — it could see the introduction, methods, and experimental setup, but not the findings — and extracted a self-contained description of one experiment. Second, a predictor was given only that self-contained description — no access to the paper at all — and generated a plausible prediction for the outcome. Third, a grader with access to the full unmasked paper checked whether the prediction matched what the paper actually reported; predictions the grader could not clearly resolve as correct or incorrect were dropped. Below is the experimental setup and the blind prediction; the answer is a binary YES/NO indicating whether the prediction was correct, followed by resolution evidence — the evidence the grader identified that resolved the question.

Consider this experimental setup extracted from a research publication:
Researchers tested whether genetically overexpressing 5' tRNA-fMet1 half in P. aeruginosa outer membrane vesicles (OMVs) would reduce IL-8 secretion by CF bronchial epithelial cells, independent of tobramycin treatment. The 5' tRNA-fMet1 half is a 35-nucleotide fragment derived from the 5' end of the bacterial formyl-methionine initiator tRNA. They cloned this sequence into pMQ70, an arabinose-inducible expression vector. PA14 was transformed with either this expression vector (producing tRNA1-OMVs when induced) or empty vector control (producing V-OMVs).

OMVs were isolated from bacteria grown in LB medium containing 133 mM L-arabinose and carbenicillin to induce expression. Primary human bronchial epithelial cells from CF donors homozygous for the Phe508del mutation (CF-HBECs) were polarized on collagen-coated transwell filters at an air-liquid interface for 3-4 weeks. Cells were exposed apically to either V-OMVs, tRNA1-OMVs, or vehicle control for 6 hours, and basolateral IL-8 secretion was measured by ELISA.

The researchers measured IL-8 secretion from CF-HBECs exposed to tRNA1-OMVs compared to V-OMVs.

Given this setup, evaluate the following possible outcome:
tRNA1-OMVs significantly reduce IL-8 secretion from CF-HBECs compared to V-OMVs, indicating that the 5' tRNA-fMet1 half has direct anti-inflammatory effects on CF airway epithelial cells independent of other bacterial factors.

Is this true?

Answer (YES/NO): YES